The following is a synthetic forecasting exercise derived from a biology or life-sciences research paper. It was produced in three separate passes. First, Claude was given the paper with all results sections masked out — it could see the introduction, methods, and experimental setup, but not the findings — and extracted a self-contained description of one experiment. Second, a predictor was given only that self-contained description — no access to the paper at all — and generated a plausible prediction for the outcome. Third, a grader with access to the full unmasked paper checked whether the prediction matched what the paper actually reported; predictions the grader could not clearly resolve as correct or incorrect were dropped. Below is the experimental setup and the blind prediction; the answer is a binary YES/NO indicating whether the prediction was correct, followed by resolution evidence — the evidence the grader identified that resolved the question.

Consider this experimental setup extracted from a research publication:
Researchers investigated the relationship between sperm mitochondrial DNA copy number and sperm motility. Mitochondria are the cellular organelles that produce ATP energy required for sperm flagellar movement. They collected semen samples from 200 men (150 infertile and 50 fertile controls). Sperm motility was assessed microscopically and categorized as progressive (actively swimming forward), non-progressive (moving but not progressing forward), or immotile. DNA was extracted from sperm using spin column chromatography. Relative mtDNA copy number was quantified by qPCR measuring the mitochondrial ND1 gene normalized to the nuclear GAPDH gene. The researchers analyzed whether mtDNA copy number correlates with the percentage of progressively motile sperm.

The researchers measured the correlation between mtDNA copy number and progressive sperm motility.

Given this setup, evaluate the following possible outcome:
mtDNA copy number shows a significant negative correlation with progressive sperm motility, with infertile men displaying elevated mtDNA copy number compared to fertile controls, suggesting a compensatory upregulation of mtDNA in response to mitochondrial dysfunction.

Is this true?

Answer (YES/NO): YES